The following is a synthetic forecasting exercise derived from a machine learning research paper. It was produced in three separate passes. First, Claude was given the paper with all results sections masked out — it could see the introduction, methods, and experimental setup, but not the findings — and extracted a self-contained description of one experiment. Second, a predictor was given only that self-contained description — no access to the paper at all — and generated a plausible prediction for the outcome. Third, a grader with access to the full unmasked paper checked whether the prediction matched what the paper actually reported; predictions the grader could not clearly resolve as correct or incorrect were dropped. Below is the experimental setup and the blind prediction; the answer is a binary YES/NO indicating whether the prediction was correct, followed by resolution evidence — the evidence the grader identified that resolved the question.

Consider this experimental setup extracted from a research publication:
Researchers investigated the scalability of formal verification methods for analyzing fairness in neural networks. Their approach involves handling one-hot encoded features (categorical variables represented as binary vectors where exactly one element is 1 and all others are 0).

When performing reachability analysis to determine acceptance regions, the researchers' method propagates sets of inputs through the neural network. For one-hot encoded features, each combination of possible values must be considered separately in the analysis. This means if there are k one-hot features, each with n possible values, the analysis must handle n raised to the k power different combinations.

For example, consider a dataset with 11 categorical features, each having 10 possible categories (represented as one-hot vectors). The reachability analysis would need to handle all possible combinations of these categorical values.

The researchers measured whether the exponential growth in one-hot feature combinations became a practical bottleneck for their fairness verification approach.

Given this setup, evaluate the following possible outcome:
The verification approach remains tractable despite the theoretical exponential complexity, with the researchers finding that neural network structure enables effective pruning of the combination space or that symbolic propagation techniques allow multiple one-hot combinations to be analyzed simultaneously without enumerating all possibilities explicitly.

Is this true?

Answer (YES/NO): NO